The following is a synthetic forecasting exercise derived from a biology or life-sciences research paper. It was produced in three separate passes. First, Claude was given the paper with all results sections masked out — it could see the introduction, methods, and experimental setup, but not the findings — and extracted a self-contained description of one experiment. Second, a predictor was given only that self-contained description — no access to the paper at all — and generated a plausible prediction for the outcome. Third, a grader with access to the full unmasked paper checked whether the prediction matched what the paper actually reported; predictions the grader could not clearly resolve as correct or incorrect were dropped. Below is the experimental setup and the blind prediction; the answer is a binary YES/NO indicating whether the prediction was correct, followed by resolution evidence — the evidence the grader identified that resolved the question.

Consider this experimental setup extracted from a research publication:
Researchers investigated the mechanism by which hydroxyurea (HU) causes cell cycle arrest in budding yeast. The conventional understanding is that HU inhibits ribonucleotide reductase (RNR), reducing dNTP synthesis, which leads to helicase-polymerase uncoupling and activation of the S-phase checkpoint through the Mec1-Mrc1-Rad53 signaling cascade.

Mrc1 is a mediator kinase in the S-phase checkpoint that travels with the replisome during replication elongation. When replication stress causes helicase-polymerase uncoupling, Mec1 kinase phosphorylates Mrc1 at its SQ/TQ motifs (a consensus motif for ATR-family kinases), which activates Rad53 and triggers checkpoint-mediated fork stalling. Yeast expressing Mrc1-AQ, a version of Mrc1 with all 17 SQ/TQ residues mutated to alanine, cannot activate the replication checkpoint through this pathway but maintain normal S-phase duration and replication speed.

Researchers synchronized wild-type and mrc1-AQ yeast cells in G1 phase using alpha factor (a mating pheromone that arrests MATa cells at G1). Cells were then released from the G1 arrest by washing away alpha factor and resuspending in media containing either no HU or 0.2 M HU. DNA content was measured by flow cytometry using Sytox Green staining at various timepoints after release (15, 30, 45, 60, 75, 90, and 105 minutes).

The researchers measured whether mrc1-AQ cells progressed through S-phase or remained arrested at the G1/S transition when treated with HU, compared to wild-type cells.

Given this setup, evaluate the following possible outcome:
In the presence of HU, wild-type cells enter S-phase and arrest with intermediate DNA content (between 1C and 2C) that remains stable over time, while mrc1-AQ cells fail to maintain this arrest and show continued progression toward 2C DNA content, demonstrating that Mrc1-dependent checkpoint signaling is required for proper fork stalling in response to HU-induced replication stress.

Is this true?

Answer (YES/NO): NO